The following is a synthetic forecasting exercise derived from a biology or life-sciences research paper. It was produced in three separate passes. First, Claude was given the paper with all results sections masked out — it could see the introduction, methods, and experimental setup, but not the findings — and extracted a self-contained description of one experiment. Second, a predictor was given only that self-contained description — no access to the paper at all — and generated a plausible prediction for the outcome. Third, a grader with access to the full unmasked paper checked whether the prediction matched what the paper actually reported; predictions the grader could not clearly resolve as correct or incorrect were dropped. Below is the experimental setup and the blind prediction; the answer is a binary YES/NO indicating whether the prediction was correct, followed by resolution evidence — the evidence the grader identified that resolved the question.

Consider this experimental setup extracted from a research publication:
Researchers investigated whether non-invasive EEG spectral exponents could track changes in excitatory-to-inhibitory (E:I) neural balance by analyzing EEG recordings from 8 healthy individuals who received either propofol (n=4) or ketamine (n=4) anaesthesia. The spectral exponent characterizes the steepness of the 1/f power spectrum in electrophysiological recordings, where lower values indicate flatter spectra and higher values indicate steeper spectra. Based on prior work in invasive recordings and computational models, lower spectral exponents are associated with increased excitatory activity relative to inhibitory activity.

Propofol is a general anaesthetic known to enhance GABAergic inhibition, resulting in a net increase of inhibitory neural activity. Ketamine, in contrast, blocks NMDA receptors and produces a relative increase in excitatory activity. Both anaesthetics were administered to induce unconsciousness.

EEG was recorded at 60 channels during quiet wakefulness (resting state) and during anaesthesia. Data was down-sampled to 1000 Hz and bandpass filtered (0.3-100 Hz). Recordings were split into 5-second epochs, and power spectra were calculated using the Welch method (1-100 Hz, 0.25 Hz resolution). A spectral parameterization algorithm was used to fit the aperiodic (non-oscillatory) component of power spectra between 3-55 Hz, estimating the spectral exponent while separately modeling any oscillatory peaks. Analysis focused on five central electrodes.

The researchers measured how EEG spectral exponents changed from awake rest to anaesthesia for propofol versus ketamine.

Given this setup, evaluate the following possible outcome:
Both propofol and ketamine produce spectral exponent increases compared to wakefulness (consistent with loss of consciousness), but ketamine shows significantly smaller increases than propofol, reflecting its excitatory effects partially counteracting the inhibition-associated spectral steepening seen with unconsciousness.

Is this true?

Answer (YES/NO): NO